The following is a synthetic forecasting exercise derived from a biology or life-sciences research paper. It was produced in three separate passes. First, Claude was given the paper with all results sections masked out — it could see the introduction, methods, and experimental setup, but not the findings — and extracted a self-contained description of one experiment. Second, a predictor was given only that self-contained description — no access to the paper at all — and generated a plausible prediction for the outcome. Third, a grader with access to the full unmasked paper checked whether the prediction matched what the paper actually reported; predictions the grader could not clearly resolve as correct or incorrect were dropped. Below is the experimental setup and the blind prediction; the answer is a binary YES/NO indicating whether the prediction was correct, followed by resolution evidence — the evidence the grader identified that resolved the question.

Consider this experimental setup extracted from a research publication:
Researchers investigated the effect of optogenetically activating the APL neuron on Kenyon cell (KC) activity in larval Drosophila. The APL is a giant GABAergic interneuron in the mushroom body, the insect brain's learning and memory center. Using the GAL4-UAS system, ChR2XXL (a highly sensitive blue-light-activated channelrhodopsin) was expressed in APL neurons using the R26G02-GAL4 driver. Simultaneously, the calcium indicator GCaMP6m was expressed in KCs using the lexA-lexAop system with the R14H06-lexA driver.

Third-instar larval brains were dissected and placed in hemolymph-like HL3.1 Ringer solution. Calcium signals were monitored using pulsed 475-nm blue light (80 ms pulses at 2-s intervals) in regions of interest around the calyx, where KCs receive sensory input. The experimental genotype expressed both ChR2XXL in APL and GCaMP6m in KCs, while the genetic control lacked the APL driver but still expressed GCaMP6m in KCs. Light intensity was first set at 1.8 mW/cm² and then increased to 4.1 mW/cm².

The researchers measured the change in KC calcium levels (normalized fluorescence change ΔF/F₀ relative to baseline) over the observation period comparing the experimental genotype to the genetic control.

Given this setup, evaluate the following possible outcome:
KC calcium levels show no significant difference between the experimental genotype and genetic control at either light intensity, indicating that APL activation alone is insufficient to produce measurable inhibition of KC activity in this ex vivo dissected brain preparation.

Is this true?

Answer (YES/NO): NO